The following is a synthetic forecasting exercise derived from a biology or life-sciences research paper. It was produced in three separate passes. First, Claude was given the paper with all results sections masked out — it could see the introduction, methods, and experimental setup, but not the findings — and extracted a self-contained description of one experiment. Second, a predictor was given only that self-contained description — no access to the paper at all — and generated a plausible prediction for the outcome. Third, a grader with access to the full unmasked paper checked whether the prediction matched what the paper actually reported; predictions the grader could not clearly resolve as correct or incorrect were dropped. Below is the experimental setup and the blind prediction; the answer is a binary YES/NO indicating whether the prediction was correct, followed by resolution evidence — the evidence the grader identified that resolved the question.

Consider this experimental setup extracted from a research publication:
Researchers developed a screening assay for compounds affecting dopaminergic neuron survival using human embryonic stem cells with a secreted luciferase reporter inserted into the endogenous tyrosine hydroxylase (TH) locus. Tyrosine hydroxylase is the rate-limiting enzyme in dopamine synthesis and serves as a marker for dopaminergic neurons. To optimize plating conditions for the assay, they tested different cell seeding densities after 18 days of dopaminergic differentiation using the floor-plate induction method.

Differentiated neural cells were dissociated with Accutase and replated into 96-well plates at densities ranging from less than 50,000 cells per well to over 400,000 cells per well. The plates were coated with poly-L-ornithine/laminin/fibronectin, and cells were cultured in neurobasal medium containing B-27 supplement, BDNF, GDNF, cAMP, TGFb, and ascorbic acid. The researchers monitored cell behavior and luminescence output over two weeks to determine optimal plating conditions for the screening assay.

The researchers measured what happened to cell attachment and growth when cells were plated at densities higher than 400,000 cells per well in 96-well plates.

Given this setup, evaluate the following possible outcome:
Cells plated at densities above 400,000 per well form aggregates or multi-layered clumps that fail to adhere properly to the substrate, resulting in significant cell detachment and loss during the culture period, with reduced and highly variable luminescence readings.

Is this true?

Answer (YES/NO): NO